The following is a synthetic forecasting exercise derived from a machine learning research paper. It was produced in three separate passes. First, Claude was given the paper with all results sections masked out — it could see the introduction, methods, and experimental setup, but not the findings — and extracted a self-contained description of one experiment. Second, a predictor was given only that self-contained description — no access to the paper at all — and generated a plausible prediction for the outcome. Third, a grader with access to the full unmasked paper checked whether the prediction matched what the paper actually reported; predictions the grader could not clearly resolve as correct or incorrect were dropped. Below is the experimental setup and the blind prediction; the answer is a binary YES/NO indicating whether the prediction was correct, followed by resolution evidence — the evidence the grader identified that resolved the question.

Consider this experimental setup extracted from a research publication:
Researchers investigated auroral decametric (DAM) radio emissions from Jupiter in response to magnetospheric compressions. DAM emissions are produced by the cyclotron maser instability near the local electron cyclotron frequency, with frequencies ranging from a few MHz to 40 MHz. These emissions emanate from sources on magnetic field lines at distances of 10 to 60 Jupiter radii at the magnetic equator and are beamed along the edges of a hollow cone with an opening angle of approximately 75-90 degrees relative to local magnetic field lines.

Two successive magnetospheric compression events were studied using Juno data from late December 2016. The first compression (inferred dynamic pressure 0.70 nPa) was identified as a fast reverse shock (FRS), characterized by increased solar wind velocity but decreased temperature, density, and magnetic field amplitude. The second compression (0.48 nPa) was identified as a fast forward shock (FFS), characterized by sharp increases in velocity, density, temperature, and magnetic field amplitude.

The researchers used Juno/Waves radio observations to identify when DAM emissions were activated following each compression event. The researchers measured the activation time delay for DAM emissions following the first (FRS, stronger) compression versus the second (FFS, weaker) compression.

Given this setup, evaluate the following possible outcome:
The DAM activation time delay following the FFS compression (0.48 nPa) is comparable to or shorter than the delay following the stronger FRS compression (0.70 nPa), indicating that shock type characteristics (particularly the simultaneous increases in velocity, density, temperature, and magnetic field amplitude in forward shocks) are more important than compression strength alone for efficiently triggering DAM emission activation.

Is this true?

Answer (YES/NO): YES